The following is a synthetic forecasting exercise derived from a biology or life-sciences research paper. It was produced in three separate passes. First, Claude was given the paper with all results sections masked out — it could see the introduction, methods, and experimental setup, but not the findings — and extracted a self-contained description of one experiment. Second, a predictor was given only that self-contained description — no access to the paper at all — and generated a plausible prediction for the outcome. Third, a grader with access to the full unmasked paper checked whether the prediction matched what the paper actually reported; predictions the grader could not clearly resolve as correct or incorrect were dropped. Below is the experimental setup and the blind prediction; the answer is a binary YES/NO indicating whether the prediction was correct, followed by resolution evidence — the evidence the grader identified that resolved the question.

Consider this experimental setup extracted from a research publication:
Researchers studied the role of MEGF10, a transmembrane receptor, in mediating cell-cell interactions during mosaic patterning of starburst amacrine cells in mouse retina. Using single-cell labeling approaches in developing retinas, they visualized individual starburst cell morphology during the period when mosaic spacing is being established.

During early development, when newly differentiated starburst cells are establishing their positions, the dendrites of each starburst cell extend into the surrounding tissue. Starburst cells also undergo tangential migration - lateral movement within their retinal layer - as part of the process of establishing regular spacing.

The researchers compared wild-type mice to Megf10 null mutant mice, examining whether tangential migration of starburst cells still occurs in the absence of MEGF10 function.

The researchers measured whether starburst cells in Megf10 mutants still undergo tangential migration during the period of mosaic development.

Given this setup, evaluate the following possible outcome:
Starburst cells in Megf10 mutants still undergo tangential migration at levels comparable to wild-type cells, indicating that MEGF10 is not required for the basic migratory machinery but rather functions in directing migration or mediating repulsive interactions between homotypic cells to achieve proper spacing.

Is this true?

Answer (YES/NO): YES